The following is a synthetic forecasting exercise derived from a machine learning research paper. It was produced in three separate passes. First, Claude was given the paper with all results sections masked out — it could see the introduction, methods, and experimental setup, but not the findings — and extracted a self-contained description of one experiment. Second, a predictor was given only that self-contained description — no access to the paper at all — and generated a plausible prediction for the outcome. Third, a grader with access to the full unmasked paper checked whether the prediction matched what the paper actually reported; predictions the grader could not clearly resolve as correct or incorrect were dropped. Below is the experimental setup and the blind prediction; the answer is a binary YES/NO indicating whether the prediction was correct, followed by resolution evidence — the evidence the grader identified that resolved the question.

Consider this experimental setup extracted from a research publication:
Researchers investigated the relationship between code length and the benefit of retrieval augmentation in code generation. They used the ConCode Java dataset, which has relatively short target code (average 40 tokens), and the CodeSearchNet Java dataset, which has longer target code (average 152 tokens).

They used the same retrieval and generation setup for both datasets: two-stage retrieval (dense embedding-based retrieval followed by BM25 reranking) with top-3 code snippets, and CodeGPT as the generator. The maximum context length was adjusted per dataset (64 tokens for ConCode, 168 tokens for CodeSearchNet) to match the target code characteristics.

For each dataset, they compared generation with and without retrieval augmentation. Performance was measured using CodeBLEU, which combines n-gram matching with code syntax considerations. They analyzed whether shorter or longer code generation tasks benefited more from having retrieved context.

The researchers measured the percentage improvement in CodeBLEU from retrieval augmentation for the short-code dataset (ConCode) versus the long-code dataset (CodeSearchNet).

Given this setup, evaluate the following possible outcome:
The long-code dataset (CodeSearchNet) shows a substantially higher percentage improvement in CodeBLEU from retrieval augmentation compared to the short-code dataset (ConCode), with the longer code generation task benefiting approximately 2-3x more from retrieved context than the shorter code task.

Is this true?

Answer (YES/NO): YES